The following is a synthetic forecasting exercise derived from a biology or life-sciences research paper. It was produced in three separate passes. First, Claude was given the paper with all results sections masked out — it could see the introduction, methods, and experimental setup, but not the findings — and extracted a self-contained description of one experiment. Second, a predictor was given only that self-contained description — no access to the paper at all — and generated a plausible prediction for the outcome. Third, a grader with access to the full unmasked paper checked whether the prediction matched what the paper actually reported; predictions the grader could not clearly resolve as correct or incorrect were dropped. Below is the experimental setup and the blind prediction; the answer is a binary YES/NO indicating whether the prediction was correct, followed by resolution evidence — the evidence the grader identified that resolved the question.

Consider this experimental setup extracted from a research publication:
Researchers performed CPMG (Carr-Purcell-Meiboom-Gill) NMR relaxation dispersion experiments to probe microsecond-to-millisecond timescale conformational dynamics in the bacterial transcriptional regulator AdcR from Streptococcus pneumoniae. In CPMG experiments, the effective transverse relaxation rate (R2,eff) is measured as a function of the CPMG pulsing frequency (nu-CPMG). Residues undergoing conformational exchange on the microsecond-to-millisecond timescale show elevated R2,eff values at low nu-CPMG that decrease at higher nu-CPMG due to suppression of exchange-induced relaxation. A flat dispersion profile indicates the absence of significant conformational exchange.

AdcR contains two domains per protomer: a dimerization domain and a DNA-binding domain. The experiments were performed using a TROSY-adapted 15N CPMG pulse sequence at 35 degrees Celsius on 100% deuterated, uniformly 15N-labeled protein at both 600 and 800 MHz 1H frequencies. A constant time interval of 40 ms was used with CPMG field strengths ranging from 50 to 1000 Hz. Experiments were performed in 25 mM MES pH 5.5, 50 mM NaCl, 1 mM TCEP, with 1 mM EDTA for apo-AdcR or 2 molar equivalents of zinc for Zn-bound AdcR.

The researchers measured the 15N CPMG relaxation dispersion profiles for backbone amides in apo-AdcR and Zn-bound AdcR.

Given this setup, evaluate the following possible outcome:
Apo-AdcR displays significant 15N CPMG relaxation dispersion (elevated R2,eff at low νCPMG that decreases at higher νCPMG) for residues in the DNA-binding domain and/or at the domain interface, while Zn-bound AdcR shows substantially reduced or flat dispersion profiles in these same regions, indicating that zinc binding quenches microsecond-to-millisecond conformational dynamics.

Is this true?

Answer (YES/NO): NO